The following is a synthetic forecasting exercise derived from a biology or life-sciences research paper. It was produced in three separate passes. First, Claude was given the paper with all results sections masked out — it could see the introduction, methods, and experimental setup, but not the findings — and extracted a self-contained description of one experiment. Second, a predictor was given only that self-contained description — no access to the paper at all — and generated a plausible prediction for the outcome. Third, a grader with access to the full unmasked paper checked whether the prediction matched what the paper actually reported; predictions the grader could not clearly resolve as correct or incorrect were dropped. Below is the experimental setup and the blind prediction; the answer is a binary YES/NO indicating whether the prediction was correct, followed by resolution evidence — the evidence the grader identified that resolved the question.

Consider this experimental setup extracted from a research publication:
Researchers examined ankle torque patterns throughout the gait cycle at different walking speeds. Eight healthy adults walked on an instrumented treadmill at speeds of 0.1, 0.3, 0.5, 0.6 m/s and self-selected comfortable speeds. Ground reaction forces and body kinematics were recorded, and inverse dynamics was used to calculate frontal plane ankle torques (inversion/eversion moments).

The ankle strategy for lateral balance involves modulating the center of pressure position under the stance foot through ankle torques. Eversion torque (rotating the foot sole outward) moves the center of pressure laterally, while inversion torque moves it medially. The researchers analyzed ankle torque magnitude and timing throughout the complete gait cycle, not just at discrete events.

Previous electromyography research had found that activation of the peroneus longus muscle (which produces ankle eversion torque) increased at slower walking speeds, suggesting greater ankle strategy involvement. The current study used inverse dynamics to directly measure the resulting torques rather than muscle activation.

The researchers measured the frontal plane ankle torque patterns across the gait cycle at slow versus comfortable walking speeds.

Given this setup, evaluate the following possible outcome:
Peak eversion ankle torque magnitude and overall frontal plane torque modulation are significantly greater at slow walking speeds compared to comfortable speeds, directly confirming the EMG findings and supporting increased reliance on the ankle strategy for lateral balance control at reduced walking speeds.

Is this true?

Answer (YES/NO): NO